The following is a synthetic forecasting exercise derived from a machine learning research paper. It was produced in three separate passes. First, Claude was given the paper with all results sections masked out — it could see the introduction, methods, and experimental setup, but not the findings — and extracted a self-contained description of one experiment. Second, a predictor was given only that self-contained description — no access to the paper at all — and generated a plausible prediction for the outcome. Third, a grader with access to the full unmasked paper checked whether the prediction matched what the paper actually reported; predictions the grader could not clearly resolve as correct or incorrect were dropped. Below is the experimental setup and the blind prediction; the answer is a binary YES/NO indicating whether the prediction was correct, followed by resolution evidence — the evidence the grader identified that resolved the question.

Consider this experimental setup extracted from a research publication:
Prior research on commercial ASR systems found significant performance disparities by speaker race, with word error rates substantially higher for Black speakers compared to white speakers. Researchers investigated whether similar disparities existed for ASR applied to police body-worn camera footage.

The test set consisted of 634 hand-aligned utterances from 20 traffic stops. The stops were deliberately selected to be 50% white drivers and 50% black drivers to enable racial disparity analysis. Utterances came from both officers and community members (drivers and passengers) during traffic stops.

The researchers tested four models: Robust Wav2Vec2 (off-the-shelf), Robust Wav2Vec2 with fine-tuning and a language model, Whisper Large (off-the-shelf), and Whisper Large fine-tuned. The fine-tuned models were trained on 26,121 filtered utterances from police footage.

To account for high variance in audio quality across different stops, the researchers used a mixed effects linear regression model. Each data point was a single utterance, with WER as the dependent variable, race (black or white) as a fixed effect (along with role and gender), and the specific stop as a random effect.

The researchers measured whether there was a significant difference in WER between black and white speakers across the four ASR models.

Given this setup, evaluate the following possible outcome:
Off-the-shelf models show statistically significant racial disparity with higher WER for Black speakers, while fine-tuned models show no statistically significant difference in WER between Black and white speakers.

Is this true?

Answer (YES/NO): NO